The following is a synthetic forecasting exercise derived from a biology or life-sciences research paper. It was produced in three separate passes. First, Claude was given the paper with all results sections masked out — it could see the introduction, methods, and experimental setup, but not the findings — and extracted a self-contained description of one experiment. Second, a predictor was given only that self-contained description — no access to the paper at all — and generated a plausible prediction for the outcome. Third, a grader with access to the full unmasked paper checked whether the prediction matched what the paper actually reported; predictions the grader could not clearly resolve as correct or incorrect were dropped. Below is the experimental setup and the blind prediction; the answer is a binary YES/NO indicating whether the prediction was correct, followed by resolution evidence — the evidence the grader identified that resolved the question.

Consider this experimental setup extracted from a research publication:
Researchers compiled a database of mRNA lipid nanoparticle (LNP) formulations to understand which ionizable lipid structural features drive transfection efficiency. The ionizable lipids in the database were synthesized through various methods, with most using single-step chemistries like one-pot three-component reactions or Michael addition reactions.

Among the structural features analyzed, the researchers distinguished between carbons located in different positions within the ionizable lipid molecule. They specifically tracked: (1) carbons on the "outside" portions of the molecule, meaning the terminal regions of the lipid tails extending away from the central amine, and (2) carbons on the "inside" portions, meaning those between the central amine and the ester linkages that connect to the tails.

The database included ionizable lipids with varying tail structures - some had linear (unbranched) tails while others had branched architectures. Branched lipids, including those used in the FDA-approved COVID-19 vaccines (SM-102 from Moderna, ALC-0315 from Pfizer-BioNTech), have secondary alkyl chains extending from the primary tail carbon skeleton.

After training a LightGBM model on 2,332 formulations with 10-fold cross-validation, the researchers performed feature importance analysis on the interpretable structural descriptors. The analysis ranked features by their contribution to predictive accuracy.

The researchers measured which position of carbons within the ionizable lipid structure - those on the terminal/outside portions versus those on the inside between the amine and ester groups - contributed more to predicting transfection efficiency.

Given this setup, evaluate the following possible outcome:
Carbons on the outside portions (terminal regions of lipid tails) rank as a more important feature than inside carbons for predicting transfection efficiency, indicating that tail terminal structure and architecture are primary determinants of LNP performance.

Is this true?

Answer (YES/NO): YES